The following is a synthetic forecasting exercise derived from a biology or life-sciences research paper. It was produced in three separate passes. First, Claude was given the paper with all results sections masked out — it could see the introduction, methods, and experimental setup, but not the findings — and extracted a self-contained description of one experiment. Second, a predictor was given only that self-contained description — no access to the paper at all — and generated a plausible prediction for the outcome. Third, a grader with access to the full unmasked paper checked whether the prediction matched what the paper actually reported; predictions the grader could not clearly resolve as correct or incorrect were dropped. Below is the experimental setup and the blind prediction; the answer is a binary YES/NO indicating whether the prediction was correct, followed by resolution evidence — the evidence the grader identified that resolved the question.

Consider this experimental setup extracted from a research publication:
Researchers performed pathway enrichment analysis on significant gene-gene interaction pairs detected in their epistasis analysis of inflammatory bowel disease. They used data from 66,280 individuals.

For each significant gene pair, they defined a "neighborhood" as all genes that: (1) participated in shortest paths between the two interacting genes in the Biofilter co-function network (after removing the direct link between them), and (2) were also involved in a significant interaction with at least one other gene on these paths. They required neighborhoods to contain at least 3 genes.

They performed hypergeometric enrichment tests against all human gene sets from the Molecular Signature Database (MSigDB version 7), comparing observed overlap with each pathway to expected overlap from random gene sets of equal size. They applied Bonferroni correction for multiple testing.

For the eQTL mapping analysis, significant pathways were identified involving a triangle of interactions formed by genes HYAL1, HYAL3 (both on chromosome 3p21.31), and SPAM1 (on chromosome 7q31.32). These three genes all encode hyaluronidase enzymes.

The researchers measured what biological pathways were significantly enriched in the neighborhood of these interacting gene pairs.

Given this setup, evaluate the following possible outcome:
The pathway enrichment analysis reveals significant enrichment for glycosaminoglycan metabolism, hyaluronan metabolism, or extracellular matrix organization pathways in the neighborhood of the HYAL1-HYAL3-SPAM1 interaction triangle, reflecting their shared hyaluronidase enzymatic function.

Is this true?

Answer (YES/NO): YES